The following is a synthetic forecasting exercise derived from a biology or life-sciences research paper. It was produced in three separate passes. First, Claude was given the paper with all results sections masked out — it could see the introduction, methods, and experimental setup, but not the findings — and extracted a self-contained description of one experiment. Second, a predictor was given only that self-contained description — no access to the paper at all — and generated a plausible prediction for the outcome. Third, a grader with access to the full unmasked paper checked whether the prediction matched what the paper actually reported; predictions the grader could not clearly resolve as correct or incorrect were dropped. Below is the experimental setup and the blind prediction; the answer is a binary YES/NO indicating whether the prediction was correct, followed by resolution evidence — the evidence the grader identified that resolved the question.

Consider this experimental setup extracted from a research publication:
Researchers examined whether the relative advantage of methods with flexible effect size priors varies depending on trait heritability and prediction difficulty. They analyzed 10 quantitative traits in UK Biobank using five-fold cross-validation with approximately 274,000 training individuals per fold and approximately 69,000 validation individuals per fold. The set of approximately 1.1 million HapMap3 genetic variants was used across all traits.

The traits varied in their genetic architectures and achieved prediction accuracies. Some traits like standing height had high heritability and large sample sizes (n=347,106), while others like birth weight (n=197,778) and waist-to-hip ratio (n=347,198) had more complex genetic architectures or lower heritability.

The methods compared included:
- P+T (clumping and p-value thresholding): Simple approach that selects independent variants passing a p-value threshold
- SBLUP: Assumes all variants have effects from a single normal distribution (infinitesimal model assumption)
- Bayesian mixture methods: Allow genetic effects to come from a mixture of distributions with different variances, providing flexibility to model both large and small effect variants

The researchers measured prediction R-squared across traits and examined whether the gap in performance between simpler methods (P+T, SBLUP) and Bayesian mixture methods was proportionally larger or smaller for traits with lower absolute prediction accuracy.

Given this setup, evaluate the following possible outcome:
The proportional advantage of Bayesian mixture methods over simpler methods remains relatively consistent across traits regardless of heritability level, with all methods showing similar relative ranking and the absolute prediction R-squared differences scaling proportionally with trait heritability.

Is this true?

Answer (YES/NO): NO